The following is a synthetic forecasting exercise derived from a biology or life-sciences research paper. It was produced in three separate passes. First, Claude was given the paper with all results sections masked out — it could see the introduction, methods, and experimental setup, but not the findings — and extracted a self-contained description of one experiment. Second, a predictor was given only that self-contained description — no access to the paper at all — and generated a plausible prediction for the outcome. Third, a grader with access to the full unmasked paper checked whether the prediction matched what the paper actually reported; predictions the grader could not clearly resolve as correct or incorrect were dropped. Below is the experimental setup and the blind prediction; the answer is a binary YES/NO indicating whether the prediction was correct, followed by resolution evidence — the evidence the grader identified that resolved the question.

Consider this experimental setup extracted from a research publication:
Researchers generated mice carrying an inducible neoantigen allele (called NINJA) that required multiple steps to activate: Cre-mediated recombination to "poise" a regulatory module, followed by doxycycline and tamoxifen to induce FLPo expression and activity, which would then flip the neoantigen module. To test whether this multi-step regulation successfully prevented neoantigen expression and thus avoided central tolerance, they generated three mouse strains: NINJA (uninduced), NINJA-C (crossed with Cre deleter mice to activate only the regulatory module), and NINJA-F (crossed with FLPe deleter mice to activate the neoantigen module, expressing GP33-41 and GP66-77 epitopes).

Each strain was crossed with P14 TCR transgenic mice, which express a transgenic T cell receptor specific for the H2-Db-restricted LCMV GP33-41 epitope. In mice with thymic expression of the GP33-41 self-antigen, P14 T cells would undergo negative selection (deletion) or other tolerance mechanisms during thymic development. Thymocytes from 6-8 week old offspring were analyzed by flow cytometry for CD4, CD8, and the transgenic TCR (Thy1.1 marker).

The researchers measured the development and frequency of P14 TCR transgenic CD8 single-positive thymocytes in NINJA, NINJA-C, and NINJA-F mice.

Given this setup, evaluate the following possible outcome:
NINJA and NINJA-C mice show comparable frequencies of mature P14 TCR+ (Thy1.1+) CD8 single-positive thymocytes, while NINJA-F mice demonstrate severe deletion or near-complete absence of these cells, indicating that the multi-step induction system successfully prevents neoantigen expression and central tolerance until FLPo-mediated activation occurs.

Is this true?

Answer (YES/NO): NO